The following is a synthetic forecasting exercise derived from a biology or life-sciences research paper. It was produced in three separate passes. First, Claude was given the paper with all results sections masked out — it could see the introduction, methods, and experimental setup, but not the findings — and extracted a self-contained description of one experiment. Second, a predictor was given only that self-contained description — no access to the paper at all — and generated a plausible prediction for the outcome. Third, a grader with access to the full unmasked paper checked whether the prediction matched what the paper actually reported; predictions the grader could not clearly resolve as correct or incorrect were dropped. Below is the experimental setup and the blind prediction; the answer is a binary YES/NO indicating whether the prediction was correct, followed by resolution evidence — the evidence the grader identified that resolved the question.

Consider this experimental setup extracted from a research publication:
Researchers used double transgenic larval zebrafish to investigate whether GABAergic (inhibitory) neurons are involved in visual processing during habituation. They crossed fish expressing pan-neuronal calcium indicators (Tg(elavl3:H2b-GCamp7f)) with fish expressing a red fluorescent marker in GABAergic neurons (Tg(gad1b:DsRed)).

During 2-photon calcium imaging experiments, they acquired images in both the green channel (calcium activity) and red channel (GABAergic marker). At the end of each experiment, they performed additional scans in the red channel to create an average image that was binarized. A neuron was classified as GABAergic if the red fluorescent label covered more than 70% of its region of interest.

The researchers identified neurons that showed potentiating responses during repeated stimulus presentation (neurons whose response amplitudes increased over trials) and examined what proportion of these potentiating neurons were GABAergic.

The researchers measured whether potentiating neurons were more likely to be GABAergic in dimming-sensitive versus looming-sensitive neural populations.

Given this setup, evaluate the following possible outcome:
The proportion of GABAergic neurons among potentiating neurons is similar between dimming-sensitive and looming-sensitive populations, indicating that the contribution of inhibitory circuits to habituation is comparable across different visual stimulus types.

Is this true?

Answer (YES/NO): NO